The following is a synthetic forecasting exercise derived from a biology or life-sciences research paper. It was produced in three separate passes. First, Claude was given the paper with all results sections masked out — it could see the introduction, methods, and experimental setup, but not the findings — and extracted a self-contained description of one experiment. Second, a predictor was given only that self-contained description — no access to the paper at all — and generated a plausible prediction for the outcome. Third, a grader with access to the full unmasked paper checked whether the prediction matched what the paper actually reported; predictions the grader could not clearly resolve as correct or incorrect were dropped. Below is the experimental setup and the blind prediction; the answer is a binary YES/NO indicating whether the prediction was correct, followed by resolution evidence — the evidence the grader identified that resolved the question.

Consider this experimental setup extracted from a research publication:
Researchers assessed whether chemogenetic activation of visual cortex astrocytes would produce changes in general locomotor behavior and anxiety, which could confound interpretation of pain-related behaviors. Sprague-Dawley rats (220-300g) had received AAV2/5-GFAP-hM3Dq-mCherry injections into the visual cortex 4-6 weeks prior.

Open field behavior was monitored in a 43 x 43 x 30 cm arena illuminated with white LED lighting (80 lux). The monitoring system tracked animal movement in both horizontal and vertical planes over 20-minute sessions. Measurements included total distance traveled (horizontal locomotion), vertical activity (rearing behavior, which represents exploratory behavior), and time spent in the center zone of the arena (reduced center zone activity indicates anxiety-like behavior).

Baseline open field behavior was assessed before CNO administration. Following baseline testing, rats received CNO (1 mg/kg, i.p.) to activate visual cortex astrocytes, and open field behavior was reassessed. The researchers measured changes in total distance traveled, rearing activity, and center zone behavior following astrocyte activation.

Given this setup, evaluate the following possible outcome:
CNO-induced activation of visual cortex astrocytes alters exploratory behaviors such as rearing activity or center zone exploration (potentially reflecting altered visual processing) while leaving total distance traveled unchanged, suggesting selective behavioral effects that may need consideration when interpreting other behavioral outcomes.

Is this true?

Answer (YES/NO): NO